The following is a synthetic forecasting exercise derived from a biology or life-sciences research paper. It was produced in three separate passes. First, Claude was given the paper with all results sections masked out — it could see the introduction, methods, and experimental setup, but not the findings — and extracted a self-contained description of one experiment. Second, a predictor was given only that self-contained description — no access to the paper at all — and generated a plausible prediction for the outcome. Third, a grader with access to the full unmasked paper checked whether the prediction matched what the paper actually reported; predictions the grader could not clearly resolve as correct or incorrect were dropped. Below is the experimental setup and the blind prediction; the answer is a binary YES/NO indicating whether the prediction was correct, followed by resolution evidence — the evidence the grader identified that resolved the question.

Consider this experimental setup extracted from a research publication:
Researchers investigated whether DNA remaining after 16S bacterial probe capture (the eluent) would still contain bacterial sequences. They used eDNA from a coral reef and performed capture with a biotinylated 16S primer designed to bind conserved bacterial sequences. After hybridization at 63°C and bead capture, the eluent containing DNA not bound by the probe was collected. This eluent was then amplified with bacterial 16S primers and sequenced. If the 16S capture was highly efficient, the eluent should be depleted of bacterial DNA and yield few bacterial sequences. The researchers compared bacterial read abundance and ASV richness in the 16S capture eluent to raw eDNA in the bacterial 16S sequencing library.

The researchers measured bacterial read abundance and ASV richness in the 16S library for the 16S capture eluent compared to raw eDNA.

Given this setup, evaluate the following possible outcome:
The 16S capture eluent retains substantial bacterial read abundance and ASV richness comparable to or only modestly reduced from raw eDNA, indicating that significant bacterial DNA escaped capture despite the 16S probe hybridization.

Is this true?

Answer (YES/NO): YES